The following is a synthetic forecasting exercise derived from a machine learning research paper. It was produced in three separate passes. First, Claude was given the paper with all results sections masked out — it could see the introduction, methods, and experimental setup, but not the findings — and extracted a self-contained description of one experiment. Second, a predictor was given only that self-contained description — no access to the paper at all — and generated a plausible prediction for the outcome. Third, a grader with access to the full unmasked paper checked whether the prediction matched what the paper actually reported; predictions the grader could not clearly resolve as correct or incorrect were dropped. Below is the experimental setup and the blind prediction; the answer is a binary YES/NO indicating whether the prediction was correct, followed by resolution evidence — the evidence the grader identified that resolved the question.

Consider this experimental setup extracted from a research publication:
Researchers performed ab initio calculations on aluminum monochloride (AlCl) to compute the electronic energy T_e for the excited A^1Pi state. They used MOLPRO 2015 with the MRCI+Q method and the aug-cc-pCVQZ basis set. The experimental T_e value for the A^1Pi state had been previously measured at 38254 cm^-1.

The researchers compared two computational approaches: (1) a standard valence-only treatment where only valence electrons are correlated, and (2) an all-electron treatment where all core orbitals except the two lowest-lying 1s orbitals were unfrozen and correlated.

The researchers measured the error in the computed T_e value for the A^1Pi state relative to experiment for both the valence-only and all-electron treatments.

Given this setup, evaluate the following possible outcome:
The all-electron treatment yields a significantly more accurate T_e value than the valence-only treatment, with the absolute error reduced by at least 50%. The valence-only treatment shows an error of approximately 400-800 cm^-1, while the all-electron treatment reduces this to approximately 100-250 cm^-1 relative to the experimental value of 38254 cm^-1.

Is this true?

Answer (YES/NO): NO